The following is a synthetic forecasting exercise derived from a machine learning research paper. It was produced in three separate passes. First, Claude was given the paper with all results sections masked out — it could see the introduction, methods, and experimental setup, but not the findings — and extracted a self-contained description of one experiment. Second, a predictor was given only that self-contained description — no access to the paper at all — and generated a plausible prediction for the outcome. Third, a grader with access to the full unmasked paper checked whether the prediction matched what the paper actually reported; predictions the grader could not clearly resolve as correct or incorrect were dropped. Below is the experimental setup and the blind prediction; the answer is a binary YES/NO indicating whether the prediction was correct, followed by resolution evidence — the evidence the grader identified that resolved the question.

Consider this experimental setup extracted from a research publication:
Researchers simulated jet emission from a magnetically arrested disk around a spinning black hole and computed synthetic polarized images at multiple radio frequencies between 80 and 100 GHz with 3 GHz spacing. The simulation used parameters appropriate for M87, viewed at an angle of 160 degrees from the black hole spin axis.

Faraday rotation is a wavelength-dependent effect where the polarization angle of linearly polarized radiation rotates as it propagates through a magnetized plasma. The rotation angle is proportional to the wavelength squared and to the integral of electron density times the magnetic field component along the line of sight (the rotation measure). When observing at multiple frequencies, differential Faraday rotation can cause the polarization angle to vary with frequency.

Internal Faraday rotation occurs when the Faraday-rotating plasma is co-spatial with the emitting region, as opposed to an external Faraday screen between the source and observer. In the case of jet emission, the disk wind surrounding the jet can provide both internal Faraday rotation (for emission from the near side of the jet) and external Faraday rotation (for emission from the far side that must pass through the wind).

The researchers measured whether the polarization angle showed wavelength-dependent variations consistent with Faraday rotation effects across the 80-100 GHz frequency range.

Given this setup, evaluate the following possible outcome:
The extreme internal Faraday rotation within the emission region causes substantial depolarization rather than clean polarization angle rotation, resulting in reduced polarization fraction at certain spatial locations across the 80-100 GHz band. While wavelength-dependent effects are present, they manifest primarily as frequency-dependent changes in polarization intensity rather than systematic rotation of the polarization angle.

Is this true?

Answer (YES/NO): NO